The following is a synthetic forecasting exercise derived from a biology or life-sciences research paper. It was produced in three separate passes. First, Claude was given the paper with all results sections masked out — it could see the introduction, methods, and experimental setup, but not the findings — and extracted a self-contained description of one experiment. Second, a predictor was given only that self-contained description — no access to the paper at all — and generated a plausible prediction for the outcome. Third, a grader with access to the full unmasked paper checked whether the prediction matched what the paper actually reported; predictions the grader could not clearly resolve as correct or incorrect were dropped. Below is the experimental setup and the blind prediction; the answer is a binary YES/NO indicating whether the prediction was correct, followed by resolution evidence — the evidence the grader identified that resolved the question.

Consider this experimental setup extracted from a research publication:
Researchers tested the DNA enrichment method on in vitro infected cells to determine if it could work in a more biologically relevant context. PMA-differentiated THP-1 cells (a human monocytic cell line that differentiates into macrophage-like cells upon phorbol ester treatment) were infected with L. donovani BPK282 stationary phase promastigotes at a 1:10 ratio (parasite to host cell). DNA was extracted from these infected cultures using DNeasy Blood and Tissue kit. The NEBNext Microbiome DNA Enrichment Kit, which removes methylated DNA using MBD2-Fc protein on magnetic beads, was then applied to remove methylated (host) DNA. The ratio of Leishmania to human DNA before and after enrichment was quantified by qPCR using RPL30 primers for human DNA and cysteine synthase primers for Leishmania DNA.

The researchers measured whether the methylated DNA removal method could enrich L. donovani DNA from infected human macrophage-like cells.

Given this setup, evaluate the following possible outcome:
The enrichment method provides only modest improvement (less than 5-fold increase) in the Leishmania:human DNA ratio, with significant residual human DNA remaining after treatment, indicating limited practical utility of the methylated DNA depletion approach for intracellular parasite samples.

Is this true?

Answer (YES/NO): NO